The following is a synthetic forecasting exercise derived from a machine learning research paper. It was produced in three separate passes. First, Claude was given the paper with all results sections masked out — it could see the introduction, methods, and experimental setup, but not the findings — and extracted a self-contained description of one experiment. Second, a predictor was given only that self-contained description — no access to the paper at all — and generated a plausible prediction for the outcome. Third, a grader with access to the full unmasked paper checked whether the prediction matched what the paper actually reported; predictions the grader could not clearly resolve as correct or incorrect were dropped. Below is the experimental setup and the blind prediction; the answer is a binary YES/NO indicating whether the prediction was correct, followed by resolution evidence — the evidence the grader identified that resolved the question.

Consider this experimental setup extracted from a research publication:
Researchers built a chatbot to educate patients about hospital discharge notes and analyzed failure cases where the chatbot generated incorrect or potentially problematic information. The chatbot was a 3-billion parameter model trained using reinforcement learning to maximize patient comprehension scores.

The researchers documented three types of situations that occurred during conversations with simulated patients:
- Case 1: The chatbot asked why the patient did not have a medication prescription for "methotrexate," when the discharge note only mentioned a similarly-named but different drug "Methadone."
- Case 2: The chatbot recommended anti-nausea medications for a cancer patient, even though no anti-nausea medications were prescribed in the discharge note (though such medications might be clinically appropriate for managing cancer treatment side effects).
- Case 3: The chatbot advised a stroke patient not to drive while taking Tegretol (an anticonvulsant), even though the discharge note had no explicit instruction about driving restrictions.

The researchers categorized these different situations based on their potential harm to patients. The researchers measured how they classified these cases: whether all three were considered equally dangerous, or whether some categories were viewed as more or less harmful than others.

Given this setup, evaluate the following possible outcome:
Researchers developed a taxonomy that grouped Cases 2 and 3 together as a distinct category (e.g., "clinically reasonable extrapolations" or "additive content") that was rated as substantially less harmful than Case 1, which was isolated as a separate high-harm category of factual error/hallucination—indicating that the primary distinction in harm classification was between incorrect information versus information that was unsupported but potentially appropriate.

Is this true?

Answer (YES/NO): NO